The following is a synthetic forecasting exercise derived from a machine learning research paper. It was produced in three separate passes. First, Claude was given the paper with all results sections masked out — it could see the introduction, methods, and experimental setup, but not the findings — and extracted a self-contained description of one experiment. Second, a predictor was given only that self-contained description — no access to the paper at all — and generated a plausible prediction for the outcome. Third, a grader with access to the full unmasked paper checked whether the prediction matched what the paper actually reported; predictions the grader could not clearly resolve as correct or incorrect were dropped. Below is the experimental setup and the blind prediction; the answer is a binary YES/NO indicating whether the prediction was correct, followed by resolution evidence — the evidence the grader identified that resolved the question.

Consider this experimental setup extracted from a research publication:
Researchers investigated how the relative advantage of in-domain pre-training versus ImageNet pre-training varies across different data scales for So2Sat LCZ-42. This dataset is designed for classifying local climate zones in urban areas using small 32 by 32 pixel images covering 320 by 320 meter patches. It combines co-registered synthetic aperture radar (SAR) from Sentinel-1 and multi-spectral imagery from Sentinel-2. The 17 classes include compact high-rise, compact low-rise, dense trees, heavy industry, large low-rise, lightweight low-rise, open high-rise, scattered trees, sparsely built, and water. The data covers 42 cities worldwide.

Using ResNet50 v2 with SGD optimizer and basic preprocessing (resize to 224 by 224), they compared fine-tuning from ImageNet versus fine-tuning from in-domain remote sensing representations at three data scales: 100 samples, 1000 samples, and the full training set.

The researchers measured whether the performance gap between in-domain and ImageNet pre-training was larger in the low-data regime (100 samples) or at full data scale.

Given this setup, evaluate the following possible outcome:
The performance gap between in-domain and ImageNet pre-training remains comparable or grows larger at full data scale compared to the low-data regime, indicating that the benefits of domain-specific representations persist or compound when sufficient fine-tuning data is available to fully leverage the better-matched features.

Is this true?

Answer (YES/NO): NO